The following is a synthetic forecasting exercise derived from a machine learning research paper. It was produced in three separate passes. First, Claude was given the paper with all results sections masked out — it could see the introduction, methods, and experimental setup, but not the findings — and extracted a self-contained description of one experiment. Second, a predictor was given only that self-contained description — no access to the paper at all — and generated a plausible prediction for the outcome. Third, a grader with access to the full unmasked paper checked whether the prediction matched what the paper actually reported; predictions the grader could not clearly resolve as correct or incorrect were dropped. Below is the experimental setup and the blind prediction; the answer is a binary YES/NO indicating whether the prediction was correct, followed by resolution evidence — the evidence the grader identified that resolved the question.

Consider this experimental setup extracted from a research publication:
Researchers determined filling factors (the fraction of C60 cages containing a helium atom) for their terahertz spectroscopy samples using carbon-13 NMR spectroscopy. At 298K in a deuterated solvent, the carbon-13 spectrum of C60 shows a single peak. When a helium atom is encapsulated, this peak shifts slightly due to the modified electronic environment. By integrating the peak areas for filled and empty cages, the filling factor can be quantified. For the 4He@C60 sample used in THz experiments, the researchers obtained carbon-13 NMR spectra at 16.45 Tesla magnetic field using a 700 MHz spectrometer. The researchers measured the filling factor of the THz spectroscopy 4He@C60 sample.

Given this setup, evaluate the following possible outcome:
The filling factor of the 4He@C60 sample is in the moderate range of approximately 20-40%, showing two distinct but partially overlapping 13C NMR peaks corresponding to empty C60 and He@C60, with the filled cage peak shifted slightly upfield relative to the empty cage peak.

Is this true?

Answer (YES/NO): NO